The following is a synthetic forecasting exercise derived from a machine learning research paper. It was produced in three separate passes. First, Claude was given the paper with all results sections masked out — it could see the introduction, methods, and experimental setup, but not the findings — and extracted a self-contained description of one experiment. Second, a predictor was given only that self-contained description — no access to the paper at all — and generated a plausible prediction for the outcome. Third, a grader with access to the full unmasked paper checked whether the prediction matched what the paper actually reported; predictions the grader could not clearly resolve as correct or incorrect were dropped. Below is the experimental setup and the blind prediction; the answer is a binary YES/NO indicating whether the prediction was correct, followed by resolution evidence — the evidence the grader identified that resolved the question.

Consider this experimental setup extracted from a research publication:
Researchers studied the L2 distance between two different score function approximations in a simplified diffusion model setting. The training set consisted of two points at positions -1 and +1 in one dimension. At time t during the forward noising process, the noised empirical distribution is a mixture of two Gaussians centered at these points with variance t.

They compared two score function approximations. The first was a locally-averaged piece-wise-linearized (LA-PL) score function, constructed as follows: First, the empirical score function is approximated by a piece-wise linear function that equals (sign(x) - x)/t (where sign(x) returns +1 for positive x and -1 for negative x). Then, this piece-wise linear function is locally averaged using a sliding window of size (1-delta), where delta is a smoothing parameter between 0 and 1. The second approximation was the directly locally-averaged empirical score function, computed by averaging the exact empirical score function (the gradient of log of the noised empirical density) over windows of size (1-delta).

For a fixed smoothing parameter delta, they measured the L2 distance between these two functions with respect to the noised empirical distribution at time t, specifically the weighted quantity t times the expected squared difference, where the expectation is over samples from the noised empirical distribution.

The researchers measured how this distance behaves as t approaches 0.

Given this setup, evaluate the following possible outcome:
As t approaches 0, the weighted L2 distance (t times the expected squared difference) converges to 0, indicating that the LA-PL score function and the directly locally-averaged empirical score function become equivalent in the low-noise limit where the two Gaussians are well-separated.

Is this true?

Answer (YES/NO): YES